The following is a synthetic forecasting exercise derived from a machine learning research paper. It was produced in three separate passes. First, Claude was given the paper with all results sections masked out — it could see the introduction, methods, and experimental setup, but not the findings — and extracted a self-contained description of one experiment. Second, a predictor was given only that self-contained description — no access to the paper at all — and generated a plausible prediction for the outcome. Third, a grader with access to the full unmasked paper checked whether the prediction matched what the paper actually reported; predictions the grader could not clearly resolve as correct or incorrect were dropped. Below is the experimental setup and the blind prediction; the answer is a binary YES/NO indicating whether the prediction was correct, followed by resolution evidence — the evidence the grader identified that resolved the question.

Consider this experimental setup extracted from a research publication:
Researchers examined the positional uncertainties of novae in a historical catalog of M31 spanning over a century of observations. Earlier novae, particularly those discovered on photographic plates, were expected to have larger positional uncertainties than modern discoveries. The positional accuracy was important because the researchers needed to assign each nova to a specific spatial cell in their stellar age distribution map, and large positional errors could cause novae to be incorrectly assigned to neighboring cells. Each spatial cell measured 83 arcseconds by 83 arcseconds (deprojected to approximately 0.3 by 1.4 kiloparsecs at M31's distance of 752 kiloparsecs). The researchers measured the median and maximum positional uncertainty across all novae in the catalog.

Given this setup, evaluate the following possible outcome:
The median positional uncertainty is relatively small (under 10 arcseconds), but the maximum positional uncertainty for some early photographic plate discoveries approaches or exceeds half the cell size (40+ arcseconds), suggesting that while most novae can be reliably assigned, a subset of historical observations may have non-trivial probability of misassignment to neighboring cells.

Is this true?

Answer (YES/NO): NO